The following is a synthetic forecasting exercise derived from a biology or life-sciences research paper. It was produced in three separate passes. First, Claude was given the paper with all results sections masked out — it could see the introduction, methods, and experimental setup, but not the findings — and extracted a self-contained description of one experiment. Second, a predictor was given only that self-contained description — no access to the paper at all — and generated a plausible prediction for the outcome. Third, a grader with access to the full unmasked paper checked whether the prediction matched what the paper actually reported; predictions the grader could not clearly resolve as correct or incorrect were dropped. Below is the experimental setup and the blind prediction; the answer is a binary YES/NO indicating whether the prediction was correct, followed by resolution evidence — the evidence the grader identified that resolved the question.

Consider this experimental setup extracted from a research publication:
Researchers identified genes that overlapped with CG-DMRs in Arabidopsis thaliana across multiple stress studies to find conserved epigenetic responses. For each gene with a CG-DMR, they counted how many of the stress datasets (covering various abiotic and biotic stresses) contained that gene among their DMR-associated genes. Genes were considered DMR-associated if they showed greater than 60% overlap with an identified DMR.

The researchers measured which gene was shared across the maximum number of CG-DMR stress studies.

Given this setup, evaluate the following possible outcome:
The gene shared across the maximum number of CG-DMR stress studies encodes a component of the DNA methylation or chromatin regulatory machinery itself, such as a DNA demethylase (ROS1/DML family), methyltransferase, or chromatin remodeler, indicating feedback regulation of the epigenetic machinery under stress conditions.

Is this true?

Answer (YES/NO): NO